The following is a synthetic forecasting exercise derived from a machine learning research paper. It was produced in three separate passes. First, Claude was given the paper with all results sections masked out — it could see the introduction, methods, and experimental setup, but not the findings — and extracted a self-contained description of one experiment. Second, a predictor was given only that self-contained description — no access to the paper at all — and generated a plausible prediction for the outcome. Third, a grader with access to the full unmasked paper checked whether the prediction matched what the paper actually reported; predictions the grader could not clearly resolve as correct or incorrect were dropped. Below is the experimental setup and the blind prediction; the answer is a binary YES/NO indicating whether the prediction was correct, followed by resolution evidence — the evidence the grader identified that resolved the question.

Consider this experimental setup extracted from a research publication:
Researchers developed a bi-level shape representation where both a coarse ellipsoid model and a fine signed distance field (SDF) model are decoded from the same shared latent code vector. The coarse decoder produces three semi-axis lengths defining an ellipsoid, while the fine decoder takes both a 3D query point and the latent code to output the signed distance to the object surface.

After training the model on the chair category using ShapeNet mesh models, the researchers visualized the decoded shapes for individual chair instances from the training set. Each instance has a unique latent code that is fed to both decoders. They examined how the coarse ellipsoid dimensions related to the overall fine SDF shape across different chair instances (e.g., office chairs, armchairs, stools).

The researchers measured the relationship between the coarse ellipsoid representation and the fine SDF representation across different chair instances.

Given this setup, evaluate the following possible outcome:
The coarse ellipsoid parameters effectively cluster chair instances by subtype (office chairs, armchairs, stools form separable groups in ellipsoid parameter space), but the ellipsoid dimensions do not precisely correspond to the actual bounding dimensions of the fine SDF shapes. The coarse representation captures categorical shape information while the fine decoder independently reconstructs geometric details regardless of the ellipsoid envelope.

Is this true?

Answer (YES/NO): NO